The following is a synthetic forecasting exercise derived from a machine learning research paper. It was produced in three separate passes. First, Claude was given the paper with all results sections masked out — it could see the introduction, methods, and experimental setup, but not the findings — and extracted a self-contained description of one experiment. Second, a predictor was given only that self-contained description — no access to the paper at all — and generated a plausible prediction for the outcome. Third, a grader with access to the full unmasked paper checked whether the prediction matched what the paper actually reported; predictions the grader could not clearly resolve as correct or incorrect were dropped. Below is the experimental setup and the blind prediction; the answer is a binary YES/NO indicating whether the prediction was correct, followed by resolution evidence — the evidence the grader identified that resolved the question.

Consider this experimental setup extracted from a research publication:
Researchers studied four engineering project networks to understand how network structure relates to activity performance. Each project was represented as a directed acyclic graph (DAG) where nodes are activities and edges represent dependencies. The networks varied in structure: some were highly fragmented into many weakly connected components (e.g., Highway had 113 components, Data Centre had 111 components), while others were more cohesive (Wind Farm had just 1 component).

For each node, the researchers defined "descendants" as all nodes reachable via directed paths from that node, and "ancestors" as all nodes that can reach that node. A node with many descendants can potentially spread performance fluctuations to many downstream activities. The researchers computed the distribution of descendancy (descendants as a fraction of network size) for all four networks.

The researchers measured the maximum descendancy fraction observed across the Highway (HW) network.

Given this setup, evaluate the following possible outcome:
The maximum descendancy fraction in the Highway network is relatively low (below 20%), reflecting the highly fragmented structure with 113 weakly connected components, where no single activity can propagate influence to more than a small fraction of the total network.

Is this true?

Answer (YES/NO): YES